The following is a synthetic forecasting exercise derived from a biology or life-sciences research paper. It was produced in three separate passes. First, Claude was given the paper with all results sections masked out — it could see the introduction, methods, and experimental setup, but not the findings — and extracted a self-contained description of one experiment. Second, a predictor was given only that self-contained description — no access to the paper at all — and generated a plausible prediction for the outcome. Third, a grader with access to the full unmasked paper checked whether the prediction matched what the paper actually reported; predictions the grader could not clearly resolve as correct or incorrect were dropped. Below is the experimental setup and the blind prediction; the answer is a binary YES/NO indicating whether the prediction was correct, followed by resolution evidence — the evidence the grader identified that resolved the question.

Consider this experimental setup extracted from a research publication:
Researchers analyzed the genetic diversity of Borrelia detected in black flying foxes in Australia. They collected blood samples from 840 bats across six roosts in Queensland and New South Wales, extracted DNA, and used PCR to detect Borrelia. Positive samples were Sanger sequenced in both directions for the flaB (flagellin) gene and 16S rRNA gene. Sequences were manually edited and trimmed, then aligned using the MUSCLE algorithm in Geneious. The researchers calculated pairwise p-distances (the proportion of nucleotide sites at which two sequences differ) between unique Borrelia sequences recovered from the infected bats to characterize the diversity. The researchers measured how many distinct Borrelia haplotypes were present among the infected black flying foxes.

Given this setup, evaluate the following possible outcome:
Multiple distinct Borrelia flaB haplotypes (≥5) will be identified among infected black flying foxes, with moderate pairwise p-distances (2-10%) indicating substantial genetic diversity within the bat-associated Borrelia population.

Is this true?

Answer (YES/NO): NO